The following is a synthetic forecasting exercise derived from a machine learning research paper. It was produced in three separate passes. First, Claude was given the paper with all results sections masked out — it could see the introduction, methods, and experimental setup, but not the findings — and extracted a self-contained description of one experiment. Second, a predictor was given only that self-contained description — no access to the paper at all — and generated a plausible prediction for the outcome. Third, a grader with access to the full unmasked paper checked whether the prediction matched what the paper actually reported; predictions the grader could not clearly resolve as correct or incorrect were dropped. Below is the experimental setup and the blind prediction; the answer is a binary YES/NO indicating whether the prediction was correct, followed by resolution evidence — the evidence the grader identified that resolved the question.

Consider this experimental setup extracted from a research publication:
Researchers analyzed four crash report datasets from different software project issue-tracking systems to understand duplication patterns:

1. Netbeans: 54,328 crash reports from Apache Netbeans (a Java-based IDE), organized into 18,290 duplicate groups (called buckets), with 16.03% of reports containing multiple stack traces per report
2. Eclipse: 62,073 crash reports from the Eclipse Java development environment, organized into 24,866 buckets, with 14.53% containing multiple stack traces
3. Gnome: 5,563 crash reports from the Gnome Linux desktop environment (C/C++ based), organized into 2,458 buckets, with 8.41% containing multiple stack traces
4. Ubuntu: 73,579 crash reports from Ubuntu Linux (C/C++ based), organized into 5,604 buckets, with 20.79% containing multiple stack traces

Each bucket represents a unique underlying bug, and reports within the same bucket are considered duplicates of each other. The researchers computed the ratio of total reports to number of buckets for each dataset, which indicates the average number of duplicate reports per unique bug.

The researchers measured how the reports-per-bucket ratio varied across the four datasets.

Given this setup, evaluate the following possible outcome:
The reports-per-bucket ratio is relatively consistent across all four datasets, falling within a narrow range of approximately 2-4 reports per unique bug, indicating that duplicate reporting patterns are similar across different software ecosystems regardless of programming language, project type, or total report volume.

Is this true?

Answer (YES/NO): NO